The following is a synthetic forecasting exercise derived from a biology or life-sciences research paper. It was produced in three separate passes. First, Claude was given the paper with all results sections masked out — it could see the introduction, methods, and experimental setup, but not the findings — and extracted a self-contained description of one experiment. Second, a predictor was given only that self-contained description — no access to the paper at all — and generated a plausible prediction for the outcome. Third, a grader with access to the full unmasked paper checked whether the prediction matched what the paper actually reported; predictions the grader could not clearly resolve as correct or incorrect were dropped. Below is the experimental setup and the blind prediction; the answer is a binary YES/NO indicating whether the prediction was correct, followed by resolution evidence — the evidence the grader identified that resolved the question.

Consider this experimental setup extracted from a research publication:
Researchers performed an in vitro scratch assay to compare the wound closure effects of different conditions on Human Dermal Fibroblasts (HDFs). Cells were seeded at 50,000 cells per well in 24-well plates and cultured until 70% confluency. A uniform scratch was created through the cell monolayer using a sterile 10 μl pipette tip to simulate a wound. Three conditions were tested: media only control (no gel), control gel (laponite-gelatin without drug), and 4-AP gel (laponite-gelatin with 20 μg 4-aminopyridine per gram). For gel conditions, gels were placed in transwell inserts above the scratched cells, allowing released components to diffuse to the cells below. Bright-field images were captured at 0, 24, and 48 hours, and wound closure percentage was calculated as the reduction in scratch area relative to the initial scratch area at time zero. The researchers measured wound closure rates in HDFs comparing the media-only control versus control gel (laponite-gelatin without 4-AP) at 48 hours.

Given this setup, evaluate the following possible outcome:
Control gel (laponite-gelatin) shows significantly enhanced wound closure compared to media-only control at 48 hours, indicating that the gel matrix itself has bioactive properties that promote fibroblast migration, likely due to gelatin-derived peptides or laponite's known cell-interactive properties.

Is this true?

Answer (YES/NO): NO